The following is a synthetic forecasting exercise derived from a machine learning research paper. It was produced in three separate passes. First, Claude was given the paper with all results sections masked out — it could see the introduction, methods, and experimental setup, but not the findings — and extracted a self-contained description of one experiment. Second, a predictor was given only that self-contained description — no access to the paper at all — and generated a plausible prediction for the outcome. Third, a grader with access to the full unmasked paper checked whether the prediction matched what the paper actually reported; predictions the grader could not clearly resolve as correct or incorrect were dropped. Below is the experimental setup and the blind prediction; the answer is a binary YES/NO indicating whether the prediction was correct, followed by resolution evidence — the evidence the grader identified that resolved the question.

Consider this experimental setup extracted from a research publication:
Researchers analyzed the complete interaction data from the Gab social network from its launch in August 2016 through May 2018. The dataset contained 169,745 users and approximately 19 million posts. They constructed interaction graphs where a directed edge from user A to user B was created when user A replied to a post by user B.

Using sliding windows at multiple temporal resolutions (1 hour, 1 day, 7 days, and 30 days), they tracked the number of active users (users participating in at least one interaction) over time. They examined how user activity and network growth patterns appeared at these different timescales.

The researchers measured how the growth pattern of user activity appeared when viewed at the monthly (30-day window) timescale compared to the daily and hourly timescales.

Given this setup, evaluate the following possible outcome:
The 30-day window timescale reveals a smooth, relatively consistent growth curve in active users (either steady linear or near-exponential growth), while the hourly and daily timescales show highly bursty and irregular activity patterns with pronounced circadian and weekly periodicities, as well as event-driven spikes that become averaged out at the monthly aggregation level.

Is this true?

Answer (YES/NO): YES